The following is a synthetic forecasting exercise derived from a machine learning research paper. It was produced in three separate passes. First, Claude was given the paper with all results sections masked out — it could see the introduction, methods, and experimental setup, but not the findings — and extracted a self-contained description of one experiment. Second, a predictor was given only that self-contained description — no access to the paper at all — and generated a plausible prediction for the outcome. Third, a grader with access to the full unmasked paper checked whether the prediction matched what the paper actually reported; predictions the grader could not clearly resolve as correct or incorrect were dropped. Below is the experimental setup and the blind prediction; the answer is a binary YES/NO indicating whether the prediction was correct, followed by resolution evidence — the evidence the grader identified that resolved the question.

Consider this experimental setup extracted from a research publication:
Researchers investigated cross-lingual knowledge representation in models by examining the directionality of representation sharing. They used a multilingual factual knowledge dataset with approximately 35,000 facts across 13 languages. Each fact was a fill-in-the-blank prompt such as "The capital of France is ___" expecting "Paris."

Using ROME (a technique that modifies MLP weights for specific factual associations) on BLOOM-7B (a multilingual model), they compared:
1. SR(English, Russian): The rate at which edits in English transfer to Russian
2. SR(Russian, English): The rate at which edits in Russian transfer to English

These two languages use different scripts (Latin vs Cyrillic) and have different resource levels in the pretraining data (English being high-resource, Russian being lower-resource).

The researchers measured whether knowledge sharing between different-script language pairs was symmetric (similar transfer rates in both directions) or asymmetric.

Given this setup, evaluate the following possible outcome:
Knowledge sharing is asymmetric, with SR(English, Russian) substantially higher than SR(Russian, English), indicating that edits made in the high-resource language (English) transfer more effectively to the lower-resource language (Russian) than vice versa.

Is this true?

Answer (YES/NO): NO